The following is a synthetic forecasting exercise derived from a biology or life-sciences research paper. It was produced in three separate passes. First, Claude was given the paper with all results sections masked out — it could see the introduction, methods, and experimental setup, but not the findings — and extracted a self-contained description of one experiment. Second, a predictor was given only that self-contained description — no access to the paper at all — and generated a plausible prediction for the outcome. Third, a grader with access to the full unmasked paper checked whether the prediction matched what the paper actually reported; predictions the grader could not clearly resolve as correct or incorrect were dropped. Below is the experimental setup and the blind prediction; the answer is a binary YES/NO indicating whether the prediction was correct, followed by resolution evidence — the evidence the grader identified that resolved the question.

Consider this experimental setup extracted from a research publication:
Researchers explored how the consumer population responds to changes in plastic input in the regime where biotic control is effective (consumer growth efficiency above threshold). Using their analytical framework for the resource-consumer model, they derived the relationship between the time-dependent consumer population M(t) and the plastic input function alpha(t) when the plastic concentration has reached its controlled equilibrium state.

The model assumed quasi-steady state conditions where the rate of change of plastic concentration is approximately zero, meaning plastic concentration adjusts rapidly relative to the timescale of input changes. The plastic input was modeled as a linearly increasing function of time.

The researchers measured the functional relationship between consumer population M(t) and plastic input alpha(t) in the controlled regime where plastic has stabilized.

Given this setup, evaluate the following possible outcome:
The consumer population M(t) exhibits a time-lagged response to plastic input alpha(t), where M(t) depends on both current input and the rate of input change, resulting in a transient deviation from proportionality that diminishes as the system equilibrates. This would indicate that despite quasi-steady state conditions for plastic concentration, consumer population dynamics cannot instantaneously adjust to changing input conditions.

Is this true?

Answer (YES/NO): NO